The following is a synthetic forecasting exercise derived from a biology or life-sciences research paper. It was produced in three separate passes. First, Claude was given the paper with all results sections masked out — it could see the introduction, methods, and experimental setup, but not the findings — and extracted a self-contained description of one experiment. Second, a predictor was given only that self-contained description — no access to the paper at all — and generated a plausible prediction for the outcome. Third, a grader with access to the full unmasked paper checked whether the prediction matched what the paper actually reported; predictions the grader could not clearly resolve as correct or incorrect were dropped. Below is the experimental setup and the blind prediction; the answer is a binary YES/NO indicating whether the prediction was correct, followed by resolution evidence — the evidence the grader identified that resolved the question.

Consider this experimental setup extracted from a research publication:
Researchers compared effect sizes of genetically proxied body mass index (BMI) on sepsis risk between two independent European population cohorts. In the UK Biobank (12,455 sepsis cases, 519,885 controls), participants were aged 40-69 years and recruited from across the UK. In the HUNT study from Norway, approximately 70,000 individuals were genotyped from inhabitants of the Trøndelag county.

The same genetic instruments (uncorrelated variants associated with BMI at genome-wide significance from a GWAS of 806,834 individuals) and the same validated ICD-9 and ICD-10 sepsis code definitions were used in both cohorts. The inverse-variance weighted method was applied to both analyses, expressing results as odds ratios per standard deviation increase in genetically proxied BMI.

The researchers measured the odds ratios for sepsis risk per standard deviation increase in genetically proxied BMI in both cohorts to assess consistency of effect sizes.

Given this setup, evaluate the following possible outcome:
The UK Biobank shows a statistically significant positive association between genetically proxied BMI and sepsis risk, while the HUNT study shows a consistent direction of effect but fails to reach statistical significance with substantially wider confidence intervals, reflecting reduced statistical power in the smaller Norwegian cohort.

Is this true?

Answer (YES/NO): NO